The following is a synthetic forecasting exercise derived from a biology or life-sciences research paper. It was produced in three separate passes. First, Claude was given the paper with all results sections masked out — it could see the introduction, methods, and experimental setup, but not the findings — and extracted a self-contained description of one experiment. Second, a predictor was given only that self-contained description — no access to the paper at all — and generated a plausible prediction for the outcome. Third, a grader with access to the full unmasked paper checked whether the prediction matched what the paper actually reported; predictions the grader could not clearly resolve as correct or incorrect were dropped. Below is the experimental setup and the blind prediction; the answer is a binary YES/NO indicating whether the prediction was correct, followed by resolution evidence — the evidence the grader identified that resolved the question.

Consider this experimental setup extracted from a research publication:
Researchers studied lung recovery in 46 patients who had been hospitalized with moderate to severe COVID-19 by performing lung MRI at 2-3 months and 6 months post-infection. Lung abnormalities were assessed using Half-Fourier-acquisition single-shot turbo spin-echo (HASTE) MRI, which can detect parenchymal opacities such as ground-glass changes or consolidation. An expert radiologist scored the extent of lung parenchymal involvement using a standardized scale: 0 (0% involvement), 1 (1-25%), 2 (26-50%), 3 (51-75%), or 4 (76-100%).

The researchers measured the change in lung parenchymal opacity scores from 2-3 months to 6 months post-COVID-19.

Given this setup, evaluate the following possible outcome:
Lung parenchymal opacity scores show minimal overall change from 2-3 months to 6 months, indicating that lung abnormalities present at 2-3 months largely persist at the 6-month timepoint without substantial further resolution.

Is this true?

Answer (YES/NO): NO